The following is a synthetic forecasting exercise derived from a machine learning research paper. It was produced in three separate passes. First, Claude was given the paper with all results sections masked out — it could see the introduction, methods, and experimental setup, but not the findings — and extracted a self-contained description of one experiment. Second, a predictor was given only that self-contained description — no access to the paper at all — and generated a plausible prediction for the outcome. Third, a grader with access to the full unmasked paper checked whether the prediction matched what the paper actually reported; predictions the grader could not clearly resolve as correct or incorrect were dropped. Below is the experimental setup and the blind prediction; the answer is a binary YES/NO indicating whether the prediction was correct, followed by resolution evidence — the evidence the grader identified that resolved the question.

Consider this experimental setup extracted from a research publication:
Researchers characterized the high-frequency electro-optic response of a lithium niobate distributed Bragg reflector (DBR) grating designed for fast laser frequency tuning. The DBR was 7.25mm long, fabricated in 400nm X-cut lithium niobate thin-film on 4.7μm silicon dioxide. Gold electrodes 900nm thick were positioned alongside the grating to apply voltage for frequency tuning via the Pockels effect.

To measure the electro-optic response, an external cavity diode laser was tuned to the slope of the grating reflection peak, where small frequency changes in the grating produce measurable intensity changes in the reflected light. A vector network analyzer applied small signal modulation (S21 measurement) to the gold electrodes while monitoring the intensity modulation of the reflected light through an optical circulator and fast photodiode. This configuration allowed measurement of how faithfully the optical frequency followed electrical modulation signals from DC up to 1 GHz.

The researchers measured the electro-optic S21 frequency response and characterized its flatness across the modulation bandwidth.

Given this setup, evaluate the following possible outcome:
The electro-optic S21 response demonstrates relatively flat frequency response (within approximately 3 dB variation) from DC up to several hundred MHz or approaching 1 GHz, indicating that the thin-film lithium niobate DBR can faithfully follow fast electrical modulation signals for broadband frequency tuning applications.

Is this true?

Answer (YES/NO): NO